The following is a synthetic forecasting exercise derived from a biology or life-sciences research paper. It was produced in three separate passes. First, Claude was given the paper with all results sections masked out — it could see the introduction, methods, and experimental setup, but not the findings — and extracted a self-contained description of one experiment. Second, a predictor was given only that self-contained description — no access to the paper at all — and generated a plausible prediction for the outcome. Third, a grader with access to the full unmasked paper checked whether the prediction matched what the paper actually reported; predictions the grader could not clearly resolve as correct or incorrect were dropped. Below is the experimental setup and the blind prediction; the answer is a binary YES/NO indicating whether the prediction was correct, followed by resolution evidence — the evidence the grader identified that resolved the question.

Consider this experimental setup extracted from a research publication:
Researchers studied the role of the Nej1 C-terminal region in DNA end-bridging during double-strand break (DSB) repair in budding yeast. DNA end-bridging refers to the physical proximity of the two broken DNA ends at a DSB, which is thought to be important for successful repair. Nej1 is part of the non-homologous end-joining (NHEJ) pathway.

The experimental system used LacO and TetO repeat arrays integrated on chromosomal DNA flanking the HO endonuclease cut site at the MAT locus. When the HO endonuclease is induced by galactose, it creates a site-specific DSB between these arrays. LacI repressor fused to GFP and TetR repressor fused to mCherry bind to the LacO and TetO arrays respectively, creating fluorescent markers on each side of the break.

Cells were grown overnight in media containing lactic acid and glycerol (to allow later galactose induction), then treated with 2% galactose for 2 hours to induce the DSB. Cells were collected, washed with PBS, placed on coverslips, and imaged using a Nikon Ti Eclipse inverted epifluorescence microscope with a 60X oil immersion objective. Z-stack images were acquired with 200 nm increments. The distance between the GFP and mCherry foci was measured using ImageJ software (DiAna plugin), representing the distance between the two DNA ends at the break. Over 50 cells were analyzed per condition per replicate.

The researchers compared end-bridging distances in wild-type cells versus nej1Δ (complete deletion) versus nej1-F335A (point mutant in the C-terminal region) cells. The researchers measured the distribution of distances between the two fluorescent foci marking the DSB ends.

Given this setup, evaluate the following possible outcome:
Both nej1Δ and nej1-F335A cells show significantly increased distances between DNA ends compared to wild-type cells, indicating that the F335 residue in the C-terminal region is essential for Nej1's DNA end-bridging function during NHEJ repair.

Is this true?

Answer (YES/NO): NO